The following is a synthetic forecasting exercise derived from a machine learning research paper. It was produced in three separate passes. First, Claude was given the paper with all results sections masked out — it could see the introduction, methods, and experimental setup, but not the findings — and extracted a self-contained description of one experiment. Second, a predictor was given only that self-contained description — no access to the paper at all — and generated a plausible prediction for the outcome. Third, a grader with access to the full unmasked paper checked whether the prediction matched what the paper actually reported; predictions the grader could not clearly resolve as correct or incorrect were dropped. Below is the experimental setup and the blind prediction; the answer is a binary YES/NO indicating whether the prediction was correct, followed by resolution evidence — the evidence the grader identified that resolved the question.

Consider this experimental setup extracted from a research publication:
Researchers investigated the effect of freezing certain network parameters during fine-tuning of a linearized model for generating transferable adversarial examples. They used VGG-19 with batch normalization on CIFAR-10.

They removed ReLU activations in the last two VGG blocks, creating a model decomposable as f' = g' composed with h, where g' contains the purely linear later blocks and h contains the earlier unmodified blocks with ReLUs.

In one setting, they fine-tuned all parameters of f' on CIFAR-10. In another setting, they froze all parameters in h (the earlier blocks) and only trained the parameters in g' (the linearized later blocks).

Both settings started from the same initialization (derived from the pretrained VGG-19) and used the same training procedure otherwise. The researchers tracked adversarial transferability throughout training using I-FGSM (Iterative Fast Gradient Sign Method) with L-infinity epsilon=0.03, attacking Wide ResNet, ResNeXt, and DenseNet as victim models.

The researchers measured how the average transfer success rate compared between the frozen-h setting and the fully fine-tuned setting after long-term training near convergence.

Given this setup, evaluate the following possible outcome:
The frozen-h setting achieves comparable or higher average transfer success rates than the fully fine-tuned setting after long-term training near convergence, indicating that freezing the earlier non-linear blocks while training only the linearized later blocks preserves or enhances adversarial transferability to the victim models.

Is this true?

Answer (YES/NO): NO